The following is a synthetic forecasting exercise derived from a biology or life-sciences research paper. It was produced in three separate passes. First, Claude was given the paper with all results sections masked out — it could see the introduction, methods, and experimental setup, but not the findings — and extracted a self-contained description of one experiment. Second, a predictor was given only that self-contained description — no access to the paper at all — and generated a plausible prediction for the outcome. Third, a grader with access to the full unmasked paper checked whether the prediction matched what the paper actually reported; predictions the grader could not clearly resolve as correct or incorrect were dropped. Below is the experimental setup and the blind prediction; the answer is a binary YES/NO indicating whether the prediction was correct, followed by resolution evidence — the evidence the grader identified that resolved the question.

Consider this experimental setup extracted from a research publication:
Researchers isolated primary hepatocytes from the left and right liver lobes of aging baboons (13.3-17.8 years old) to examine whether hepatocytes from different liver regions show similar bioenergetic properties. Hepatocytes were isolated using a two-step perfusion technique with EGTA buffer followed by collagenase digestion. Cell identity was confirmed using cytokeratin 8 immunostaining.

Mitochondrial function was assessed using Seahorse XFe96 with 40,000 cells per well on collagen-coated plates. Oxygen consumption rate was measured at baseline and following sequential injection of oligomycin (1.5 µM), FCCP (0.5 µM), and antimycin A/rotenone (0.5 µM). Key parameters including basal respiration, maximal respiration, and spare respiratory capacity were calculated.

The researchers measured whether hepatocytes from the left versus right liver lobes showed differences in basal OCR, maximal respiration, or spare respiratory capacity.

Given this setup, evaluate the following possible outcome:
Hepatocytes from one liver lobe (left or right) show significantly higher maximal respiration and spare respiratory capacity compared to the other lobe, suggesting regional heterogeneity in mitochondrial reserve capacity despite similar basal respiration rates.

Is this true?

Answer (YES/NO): NO